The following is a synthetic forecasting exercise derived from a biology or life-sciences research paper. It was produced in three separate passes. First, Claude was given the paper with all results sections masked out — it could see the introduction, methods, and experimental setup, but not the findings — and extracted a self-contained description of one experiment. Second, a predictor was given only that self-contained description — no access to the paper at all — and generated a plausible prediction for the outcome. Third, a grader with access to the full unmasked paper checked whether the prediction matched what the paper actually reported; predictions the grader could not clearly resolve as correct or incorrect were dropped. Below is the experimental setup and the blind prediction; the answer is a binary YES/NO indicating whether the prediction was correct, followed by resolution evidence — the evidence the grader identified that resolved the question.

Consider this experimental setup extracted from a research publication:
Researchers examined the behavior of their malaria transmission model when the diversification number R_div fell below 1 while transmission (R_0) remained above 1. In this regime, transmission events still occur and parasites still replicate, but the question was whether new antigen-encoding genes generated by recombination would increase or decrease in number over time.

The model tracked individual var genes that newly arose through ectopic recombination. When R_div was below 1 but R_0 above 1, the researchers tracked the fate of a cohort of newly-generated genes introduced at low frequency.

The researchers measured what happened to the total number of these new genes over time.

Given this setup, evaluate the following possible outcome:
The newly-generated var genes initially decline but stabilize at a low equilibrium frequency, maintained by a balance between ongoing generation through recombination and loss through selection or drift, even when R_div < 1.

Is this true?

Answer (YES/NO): NO